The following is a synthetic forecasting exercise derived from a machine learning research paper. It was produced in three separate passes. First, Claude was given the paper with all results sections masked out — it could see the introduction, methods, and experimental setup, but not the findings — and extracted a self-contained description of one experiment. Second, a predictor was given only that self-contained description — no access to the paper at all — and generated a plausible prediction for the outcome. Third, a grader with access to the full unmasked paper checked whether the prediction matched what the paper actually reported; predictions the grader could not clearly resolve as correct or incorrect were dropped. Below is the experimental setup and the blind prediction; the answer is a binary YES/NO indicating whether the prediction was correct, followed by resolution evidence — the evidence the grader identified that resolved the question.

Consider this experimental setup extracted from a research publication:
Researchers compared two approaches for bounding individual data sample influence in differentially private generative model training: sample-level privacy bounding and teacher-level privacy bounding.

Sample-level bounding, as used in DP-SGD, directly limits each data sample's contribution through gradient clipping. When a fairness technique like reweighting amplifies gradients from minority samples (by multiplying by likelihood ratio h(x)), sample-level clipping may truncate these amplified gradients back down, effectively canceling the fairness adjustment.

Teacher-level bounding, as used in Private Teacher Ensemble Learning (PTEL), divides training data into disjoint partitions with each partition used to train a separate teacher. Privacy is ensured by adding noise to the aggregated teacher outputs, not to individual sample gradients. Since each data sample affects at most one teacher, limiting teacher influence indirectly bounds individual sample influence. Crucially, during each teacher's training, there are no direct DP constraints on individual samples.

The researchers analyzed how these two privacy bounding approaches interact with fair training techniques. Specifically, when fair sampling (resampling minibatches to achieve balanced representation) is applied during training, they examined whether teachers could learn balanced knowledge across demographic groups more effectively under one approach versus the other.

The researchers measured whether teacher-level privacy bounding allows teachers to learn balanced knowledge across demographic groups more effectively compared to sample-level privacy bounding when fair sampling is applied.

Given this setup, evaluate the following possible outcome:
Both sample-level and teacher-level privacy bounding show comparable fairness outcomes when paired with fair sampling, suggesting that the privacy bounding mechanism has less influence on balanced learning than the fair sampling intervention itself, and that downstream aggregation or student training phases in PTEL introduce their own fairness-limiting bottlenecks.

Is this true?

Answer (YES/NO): NO